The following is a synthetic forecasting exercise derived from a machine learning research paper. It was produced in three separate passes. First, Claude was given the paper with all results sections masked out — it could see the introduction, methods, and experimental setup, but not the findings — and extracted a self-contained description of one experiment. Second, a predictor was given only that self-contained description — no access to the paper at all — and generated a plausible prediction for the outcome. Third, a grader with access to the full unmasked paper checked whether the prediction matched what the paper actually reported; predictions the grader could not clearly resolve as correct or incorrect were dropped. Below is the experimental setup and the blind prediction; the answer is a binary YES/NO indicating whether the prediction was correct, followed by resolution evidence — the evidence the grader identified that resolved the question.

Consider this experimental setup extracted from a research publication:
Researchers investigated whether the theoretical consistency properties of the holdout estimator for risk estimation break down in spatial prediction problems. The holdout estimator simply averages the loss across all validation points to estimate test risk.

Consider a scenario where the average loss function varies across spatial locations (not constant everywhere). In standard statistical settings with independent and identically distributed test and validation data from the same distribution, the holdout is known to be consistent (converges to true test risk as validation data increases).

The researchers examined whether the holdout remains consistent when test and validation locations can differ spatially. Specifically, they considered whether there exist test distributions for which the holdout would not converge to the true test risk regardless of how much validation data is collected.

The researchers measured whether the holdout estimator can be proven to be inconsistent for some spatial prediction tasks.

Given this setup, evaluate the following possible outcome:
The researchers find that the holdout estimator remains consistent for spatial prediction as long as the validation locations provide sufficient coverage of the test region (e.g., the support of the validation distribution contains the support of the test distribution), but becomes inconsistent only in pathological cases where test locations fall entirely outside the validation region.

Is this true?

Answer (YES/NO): NO